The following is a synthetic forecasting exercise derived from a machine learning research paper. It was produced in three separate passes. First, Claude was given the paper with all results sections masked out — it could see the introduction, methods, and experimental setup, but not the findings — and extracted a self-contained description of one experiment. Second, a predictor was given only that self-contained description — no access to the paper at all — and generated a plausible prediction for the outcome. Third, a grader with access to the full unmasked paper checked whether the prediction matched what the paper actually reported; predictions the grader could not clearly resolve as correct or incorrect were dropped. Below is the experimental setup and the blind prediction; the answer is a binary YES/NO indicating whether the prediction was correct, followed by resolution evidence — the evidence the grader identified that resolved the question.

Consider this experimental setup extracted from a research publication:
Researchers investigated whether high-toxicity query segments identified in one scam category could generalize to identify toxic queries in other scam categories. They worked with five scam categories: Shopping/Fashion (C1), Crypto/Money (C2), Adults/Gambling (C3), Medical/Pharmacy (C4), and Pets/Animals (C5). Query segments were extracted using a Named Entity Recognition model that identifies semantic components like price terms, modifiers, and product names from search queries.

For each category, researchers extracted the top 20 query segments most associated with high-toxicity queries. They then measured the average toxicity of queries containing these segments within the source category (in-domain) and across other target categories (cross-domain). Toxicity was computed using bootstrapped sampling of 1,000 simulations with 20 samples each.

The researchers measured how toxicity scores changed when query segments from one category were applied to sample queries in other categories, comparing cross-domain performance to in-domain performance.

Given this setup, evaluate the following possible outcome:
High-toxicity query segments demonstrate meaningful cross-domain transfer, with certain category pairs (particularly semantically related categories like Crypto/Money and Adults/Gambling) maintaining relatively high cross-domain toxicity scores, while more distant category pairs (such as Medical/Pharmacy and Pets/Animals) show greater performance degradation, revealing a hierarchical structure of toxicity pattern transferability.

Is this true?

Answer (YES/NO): NO